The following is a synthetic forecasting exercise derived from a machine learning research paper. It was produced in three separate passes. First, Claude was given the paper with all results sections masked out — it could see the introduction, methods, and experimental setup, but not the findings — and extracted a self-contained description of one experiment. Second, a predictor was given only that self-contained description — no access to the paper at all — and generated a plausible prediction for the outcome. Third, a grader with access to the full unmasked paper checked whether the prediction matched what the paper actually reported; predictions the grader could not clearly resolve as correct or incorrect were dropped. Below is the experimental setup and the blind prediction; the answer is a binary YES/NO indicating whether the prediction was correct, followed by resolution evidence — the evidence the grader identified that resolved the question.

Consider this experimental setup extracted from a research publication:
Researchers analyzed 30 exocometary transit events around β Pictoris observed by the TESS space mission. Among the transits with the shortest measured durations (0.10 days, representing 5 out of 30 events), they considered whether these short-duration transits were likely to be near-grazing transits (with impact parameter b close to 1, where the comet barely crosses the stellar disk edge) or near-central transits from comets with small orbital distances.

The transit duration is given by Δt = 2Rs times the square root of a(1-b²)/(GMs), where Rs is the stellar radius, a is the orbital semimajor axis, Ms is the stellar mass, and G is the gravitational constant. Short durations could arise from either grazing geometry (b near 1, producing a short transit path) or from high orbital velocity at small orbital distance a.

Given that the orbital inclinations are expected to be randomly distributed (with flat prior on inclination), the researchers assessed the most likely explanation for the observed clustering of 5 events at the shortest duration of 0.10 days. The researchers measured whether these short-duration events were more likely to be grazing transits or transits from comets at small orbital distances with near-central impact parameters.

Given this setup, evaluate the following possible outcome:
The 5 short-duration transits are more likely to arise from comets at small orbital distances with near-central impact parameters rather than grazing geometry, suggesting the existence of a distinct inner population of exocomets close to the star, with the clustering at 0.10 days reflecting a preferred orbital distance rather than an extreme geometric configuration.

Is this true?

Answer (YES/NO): YES